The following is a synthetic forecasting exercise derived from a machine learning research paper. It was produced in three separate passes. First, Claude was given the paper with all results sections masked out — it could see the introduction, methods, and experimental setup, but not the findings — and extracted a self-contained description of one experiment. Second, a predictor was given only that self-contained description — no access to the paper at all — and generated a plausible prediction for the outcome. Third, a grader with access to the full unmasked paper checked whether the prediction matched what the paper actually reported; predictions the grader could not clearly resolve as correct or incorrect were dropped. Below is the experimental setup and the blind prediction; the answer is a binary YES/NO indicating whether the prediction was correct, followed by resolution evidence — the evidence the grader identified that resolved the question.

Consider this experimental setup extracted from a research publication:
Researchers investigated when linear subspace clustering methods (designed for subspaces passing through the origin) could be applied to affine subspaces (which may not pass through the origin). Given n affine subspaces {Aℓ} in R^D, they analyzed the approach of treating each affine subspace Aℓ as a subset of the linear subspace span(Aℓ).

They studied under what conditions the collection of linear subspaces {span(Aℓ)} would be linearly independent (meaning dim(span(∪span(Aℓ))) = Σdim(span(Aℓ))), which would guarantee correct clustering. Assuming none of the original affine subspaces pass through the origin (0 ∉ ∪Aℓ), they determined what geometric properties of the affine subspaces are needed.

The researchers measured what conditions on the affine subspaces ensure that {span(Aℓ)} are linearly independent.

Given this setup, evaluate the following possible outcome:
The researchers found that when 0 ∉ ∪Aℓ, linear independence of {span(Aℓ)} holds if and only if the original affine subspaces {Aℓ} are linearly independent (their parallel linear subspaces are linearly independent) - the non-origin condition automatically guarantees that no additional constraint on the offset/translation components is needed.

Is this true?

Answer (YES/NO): NO